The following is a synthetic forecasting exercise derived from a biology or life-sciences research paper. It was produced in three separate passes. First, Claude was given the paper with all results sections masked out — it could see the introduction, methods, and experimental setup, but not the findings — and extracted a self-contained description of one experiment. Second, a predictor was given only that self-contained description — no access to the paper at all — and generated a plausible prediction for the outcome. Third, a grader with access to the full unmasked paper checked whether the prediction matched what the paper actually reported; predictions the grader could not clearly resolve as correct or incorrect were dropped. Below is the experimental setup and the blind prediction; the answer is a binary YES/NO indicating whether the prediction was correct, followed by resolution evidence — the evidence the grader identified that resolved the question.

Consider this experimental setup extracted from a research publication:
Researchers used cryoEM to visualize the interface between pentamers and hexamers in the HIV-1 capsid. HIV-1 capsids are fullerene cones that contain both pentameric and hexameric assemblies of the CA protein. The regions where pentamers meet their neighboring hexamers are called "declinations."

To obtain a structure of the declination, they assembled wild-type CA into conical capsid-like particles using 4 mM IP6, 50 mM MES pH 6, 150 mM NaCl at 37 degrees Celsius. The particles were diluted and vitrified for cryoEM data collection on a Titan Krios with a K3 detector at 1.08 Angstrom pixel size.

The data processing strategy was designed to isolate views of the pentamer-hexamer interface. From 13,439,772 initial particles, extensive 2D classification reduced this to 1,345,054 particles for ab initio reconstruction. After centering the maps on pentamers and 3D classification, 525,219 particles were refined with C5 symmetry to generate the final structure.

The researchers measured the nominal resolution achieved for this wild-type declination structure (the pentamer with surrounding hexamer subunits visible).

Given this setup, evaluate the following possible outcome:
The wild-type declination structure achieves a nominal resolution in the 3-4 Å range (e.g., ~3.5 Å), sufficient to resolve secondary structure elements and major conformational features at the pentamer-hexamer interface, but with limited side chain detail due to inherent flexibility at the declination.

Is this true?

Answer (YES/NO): YES